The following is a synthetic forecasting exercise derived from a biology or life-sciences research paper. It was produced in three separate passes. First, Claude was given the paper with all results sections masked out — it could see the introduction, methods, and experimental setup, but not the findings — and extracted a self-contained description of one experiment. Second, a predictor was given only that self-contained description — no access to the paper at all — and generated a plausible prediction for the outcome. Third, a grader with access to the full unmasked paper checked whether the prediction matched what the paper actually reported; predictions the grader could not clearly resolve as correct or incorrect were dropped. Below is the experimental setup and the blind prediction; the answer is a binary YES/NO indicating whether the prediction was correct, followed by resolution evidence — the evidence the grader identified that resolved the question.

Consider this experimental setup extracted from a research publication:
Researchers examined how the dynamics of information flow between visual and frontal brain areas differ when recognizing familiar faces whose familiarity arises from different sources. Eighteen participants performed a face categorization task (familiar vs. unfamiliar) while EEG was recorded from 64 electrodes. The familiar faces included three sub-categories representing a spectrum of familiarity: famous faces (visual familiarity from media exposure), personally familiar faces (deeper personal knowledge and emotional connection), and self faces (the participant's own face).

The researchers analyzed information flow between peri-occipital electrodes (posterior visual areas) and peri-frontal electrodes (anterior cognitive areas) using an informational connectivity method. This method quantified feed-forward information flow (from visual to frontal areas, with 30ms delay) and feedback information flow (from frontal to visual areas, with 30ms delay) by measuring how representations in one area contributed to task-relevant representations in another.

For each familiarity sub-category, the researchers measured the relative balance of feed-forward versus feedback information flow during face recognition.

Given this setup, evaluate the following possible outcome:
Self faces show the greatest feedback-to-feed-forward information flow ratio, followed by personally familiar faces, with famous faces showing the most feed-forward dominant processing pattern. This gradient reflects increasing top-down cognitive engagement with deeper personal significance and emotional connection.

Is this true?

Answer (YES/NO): NO